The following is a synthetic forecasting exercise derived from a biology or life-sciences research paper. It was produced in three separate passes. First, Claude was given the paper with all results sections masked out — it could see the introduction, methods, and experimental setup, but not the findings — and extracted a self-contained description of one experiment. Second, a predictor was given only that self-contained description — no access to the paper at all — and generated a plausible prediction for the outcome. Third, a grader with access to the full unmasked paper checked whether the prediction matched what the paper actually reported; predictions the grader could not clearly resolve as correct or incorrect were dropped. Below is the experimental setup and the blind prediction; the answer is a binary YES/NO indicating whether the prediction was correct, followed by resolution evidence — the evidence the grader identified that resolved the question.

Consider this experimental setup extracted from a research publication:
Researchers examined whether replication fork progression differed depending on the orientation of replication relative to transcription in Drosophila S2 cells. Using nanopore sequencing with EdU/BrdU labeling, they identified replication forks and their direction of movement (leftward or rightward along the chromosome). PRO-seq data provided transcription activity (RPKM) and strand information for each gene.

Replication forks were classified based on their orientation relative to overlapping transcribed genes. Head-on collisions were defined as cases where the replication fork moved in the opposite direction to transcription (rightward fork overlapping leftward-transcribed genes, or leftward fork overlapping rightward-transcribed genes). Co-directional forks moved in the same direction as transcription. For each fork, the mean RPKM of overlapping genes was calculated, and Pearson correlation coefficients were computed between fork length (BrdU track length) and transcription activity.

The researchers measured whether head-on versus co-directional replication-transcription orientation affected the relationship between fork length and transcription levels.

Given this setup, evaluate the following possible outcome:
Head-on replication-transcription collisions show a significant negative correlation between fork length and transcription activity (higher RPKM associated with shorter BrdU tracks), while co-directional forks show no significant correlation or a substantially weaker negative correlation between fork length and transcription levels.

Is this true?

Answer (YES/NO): NO